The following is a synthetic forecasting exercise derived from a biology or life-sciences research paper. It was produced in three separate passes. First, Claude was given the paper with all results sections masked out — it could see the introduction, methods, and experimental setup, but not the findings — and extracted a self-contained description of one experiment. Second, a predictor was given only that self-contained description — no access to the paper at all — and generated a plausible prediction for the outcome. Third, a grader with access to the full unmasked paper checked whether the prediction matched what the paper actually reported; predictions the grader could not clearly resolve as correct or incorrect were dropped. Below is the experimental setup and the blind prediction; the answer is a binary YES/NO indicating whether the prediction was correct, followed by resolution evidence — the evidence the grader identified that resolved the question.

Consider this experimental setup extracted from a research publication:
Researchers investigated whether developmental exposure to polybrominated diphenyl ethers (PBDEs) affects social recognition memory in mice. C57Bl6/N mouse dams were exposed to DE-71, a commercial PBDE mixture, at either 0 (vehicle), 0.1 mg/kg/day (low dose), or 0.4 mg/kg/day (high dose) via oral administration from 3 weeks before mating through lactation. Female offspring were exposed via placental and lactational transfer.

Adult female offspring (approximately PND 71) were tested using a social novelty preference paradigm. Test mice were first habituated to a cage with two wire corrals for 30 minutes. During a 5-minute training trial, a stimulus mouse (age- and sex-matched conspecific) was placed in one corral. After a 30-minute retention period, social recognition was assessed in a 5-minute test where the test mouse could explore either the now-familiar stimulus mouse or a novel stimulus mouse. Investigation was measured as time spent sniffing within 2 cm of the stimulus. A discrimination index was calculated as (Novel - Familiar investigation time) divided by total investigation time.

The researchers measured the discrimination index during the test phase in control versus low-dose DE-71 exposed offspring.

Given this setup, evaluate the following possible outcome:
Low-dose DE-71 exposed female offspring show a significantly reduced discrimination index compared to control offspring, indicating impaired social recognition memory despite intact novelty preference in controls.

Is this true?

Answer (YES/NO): YES